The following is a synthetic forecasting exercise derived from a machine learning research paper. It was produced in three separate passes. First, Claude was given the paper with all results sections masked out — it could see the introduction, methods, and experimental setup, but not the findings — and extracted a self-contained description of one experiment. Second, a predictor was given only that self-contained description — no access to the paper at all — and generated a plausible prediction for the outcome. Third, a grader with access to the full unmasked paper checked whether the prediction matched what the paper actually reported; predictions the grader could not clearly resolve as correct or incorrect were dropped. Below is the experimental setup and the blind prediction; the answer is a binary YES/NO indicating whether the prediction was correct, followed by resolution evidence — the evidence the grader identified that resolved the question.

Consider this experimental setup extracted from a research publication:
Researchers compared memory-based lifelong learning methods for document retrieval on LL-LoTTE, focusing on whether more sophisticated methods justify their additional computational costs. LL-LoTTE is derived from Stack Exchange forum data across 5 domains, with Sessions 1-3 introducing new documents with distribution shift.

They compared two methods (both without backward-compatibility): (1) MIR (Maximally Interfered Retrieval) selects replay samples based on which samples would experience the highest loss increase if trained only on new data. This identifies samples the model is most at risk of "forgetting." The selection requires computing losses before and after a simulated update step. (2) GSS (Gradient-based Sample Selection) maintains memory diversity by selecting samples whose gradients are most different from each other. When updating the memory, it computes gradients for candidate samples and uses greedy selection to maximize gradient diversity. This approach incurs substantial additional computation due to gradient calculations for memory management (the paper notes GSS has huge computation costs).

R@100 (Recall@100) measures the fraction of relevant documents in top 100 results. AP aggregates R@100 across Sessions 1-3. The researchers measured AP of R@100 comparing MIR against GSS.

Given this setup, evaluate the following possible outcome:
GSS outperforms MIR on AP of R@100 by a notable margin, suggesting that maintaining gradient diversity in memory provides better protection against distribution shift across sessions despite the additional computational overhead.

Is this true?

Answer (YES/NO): NO